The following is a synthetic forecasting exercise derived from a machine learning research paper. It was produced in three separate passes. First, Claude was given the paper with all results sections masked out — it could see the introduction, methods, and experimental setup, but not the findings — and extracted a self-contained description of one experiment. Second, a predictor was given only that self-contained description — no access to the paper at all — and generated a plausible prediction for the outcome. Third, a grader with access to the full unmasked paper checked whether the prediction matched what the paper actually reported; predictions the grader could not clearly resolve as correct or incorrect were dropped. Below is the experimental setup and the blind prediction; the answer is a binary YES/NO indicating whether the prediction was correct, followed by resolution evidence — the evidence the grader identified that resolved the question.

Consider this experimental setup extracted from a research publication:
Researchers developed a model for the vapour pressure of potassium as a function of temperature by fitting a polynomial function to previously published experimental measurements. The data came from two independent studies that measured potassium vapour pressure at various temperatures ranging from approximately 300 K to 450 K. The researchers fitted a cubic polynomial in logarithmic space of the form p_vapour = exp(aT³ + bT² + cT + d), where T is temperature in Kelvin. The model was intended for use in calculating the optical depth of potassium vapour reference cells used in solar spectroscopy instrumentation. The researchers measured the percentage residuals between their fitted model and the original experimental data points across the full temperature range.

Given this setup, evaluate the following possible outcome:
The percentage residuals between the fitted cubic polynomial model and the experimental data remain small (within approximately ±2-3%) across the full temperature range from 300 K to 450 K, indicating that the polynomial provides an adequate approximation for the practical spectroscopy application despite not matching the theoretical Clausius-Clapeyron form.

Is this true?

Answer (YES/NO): NO